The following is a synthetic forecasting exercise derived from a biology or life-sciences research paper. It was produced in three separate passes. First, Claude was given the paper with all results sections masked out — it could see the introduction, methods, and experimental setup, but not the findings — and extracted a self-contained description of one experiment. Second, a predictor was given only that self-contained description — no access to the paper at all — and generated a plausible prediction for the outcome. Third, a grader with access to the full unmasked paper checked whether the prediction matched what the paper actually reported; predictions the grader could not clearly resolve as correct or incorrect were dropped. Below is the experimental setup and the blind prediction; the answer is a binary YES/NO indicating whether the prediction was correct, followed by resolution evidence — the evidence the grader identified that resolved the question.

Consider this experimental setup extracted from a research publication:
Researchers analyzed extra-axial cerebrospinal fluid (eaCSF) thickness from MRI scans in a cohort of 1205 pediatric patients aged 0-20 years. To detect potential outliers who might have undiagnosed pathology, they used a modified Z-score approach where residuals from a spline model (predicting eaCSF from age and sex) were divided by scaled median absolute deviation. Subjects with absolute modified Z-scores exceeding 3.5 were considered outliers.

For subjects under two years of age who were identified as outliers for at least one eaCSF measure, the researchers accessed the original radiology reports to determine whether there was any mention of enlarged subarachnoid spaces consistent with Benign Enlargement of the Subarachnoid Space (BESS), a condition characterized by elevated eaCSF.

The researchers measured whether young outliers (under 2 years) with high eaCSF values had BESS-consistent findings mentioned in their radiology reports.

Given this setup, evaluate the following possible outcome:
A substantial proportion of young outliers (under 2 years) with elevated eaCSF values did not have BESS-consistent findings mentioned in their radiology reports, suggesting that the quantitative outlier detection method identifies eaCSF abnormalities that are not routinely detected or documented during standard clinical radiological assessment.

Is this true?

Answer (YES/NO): YES